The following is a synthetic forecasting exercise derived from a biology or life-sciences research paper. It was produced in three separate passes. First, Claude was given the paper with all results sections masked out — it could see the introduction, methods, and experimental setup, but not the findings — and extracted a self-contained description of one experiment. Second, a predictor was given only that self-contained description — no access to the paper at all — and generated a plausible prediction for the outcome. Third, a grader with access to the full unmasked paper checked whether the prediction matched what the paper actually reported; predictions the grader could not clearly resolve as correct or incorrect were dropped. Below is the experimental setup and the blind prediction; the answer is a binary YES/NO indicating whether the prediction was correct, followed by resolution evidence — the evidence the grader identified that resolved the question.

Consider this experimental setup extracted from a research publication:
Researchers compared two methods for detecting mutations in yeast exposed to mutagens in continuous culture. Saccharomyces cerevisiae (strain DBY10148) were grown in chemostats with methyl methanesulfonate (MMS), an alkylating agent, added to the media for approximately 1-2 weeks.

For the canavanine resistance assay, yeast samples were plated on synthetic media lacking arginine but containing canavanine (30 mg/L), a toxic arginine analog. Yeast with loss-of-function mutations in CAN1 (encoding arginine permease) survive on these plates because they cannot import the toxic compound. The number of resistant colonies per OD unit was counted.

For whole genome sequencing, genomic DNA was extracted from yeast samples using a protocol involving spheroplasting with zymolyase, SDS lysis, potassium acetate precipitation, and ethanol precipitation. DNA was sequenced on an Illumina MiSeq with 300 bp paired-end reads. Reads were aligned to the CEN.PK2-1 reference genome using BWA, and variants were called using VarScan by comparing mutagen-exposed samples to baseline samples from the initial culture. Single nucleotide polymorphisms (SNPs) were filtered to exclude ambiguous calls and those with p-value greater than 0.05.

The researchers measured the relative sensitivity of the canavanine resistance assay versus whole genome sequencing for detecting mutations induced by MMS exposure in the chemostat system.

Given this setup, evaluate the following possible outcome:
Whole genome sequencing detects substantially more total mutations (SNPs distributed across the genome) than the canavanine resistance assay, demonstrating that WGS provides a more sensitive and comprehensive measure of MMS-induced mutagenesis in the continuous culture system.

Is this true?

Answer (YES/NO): NO